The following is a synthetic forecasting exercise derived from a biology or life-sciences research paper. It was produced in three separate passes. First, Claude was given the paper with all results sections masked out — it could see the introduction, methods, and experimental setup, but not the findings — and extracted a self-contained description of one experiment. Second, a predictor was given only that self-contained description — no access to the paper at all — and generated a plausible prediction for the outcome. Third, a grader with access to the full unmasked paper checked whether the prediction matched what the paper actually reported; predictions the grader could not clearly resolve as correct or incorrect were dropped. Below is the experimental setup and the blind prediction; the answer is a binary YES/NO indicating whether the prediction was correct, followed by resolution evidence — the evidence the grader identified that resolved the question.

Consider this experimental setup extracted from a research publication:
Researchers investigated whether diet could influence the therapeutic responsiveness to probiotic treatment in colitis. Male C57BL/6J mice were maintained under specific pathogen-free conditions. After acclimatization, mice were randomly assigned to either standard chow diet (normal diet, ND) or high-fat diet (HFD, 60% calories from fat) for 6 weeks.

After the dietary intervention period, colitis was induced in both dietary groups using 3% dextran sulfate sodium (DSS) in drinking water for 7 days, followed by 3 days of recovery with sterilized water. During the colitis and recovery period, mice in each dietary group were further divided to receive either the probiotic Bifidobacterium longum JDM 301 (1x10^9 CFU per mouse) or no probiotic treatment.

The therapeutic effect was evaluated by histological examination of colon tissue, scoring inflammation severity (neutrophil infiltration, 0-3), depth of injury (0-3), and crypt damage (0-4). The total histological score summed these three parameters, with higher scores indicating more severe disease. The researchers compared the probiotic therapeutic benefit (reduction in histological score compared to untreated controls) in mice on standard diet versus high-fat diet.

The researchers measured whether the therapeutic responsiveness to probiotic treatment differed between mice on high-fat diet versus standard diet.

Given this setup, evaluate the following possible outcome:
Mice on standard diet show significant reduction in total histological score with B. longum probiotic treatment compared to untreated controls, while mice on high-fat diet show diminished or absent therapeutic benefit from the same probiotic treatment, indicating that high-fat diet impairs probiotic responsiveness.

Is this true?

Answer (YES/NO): NO